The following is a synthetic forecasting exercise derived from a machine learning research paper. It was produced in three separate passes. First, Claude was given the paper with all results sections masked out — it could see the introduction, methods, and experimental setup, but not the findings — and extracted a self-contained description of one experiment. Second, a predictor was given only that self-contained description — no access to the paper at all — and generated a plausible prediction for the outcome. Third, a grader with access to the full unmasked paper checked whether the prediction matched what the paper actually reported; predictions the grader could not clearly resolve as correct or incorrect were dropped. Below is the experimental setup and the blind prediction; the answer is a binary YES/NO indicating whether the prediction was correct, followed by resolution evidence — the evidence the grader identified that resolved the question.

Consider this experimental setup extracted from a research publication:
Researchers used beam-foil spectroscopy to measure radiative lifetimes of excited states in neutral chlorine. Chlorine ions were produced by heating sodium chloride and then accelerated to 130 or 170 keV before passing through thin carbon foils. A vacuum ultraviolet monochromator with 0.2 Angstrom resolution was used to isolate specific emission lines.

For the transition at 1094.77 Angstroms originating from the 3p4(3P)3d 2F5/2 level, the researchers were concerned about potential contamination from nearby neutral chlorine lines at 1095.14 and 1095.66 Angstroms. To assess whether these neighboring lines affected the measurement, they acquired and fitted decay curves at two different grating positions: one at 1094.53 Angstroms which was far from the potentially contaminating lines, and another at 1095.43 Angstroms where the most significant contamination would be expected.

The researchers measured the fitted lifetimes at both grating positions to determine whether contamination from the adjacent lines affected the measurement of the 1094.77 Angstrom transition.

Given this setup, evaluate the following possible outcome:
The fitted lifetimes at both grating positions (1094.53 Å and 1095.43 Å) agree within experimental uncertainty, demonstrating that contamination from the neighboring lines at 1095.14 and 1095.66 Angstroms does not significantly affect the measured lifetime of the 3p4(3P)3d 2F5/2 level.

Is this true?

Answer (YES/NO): YES